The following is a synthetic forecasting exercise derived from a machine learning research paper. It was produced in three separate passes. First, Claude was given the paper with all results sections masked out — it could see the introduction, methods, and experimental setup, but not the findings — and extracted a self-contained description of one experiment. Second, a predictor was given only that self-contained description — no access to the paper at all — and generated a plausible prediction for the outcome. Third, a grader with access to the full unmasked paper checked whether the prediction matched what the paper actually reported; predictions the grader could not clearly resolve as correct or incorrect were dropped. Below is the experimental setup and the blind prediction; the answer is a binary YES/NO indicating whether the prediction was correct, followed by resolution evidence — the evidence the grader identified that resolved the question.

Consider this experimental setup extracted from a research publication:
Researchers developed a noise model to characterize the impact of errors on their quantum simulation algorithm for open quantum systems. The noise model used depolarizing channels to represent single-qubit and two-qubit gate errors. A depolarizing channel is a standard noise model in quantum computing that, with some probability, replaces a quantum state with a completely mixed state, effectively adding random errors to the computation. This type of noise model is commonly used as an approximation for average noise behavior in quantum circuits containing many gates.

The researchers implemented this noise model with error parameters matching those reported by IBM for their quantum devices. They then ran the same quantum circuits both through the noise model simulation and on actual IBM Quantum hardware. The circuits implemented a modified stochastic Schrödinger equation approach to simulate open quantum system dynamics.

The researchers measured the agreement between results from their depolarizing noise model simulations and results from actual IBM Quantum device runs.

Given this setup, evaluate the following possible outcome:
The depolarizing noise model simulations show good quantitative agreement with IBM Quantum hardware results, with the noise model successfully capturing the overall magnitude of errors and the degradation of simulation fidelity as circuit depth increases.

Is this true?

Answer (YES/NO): YES